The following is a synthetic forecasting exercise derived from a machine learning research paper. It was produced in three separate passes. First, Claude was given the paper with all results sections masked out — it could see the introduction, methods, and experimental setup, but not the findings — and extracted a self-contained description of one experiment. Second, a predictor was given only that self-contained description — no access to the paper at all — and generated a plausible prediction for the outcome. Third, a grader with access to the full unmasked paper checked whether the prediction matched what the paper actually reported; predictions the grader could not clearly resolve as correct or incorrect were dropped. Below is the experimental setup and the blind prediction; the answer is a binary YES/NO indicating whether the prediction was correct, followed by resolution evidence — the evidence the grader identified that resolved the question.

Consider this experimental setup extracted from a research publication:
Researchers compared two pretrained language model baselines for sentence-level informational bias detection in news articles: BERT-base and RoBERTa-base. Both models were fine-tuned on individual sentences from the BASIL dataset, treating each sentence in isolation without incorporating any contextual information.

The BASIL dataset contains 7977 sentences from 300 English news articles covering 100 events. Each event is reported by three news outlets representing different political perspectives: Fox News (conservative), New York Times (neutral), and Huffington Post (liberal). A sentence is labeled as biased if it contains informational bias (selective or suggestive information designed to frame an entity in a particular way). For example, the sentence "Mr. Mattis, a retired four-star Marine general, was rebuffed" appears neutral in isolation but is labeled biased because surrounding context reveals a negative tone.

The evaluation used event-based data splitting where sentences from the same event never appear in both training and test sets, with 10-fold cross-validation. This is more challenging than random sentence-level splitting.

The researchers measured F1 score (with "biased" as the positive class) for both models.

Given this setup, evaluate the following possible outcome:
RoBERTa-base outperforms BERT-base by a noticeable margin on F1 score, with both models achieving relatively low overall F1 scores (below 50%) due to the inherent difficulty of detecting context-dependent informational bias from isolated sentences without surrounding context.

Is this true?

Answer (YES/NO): YES